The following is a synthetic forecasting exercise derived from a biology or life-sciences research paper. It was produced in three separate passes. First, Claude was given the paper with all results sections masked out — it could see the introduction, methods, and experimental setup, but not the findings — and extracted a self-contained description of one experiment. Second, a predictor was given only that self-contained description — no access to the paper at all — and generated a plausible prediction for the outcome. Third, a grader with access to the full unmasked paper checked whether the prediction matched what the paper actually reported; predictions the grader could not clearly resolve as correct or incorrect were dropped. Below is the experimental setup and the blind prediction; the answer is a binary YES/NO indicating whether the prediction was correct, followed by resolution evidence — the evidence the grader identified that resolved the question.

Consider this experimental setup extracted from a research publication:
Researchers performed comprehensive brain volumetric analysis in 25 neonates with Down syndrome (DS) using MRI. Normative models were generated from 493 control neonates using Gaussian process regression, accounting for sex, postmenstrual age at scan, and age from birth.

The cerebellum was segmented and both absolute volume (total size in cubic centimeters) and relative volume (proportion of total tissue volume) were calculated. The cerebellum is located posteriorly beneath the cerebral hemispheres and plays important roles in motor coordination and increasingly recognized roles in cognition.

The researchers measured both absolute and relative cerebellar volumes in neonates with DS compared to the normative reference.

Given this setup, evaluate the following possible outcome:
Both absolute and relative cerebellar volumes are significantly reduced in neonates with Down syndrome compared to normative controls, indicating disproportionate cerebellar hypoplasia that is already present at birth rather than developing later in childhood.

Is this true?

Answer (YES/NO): YES